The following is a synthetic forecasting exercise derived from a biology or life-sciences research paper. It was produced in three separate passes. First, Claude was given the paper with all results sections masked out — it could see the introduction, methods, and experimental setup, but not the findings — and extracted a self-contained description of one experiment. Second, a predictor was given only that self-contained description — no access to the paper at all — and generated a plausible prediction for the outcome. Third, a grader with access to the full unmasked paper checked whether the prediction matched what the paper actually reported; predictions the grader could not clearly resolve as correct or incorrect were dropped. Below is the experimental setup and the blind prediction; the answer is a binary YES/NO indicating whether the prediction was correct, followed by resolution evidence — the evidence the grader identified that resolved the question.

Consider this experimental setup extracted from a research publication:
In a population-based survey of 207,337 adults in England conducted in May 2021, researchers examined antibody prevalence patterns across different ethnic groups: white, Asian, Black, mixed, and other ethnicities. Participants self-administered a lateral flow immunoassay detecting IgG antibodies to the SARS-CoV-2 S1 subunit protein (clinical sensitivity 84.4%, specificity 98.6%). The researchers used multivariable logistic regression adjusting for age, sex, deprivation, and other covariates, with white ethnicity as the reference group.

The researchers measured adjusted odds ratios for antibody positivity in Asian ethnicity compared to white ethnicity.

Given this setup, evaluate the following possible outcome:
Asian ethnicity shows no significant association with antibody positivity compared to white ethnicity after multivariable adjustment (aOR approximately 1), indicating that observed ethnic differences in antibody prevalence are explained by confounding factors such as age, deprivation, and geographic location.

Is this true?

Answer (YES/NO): NO